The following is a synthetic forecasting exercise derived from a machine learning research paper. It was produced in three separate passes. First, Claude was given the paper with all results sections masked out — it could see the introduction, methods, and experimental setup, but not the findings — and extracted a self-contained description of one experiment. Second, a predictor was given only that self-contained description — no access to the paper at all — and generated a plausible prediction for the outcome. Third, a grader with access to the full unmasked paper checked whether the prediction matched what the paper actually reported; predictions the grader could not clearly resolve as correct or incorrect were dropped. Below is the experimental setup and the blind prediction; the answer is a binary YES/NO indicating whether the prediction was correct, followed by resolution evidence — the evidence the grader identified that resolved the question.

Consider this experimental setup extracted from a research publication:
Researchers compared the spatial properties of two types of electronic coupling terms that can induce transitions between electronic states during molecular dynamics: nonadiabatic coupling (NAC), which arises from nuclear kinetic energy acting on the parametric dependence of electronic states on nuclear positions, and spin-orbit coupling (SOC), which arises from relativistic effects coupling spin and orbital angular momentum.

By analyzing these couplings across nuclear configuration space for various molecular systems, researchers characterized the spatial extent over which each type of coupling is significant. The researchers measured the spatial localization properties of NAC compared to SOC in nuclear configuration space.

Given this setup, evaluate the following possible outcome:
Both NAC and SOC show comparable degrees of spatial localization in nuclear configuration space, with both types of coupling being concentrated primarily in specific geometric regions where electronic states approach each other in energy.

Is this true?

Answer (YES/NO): NO